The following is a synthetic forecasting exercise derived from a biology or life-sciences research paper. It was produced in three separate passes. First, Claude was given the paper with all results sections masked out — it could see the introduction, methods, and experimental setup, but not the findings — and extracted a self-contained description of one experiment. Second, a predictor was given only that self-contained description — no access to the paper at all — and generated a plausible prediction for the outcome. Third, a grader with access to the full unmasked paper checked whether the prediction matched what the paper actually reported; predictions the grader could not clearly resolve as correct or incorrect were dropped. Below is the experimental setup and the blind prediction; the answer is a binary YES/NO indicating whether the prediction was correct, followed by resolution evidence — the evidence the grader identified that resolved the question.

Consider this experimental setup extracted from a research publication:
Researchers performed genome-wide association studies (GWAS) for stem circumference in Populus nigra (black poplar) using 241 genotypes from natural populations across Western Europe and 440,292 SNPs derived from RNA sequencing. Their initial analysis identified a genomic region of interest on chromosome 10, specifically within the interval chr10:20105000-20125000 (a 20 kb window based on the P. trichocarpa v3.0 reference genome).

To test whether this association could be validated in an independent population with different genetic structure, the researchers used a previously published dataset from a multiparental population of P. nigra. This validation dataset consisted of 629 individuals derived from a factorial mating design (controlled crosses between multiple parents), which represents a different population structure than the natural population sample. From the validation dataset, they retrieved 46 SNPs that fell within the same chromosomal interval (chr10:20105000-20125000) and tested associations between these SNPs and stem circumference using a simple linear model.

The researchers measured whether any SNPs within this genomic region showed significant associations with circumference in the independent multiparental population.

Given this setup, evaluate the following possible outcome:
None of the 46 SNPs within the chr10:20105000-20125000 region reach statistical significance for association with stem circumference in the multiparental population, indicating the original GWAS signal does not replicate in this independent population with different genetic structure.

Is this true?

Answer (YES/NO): NO